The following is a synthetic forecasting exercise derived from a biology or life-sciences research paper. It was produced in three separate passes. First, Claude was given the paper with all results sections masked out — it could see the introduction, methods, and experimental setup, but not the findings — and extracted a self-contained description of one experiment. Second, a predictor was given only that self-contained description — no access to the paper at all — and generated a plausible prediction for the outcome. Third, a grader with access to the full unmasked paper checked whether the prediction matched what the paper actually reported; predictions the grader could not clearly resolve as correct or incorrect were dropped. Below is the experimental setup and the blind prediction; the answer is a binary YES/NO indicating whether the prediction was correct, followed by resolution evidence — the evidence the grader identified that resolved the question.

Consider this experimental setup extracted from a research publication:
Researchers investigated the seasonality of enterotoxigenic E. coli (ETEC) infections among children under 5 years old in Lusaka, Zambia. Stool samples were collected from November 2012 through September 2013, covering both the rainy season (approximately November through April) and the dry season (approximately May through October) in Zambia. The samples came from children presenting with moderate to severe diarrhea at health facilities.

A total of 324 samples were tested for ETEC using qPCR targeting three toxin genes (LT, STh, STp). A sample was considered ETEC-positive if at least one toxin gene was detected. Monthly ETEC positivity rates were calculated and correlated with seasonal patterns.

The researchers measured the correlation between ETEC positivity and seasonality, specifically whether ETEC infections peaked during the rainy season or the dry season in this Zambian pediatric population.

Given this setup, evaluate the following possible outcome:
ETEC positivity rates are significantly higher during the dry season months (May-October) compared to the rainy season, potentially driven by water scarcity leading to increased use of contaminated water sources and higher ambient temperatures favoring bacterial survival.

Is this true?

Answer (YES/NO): NO